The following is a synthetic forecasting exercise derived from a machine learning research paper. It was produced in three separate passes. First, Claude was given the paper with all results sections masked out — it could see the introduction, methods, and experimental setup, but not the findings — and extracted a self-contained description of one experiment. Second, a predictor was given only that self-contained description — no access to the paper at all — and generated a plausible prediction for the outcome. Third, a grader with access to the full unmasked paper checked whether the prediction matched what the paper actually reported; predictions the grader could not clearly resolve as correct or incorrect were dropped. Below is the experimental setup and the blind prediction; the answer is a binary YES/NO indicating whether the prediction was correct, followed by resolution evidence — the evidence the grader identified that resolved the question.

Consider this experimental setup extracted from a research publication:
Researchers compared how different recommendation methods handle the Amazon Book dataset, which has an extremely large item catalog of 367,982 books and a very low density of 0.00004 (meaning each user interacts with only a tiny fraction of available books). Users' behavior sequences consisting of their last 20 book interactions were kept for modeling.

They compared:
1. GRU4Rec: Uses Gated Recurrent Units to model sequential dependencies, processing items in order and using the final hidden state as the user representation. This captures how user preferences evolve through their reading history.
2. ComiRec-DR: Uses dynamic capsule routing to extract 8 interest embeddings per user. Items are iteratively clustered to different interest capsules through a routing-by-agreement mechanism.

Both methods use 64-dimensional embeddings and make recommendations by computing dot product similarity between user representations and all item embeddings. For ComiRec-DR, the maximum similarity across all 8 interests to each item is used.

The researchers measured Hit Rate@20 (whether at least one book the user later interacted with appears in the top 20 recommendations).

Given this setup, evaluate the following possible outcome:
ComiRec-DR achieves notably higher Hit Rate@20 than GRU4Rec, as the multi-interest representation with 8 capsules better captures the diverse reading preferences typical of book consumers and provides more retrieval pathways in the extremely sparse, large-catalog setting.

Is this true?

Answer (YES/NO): YES